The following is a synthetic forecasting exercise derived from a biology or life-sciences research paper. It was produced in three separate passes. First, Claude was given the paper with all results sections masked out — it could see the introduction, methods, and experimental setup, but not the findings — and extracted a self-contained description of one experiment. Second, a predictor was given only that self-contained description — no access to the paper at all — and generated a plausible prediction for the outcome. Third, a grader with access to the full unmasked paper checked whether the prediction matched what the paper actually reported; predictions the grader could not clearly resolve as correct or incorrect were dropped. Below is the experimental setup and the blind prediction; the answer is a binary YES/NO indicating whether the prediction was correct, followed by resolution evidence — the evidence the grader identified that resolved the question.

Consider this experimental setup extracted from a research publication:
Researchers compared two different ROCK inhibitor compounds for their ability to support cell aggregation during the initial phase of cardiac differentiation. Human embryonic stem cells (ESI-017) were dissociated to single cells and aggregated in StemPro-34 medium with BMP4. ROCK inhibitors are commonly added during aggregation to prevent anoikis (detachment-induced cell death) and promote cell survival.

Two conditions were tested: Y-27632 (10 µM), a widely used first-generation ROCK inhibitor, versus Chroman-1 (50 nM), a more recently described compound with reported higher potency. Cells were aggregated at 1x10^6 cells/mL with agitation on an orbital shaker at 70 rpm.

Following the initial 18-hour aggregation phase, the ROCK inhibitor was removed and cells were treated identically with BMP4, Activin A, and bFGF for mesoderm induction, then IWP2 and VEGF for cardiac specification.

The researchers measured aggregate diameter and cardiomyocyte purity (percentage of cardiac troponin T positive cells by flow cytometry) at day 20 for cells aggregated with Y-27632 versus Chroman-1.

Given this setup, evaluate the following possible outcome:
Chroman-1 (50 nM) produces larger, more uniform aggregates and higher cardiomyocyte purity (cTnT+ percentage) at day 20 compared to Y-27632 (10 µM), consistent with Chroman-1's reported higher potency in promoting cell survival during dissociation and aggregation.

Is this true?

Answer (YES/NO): NO